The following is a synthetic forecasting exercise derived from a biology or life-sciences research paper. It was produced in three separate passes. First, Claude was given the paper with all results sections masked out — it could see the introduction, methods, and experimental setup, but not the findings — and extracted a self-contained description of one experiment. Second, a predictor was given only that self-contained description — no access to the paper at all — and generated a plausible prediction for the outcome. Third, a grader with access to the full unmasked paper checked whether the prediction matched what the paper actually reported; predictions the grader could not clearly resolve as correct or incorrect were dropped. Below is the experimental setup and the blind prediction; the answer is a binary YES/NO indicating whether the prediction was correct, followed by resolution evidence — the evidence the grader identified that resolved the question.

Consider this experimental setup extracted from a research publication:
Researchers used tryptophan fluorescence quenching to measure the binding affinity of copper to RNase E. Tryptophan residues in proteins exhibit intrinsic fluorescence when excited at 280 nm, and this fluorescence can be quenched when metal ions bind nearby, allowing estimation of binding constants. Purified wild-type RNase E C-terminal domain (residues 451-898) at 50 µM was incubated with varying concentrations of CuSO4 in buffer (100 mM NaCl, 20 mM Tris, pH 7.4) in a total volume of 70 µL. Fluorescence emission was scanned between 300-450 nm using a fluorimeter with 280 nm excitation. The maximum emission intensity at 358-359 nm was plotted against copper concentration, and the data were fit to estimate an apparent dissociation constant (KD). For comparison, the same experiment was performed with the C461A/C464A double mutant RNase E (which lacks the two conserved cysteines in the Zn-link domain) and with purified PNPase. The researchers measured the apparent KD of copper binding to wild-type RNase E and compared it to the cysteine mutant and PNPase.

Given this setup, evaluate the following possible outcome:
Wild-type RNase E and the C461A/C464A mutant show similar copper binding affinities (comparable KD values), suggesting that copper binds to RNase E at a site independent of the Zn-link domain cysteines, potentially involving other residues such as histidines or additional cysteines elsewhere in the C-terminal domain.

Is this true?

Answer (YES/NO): YES